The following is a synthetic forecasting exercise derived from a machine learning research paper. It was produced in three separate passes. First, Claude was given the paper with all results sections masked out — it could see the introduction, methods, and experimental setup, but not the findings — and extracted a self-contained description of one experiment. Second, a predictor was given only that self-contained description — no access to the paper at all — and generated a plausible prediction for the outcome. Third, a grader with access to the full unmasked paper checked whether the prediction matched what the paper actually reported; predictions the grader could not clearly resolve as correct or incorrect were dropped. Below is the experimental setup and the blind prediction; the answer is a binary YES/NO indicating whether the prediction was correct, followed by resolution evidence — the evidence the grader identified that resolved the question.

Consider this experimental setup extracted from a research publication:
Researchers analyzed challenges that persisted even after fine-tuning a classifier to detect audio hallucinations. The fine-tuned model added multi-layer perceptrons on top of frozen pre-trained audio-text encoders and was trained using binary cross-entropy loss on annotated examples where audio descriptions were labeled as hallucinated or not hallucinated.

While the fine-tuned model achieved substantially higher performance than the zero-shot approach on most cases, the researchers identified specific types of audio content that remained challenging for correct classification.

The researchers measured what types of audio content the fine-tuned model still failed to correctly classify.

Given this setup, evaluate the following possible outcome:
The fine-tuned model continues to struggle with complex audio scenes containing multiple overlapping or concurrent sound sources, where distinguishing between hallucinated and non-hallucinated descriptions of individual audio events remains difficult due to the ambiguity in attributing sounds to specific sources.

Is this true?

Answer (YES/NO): NO